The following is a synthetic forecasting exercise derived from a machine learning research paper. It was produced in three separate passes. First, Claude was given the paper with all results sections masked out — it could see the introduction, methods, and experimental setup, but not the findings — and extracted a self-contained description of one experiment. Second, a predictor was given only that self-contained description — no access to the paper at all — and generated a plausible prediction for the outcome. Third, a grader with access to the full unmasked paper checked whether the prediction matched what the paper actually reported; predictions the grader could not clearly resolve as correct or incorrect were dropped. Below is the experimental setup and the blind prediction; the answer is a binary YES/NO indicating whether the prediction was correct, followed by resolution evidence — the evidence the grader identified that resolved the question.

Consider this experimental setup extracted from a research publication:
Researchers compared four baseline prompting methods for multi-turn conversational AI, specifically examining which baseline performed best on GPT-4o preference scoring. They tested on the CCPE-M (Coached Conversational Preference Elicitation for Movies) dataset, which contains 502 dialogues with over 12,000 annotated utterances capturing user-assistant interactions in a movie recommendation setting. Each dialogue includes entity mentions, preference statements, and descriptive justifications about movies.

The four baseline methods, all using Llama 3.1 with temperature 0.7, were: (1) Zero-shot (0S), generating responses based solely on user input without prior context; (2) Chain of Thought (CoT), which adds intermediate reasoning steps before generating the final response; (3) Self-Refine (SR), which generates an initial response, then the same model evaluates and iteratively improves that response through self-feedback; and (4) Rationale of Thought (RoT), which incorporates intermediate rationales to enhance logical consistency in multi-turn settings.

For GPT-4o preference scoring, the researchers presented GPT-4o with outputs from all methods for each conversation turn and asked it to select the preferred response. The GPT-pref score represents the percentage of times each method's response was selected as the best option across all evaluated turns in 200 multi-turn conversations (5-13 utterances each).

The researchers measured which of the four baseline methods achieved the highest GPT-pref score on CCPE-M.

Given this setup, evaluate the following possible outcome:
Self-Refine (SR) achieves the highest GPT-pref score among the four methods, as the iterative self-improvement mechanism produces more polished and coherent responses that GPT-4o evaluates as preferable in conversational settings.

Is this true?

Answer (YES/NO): YES